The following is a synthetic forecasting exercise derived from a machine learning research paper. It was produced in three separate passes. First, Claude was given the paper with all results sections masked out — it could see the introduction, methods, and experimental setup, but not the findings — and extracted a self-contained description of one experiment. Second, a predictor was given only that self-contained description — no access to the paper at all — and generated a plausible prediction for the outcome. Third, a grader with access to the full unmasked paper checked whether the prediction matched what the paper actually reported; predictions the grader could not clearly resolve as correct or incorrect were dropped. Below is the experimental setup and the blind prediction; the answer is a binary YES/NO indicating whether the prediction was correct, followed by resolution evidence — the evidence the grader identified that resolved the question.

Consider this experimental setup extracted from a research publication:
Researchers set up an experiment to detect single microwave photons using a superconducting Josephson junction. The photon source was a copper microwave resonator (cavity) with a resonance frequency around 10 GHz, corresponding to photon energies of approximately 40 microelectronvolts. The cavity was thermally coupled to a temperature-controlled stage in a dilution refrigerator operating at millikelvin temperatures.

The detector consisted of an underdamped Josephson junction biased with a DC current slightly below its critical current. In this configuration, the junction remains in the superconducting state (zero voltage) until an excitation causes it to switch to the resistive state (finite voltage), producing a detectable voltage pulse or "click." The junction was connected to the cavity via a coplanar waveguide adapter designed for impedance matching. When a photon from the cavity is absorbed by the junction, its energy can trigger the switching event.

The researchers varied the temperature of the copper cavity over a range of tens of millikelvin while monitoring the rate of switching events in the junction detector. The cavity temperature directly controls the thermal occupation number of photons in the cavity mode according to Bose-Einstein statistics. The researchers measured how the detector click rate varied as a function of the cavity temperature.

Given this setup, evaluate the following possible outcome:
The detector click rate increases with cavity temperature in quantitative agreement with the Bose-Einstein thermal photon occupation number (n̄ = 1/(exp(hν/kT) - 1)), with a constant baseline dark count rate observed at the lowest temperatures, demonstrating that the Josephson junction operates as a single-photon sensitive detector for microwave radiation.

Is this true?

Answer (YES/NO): YES